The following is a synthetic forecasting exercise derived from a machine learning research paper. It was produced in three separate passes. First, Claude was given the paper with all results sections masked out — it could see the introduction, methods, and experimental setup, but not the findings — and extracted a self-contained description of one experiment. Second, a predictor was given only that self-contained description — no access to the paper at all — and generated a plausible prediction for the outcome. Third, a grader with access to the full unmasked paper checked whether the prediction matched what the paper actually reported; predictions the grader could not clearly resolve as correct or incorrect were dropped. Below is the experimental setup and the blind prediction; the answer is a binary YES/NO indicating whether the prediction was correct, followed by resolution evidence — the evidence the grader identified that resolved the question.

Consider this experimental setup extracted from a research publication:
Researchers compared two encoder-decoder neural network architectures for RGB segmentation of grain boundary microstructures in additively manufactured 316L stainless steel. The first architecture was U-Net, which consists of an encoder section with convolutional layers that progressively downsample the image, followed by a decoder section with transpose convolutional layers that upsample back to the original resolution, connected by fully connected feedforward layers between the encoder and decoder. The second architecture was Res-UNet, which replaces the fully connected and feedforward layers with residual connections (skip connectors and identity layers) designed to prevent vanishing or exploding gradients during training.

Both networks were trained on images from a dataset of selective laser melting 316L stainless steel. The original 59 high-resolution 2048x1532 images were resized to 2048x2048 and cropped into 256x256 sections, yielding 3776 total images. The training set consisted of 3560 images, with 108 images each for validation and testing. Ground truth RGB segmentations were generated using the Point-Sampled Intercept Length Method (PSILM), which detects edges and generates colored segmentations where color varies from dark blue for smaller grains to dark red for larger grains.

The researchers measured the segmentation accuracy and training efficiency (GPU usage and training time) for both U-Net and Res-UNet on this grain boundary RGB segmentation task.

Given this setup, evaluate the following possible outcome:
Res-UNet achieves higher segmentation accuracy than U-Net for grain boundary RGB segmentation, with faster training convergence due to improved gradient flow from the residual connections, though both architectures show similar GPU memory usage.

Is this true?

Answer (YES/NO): NO